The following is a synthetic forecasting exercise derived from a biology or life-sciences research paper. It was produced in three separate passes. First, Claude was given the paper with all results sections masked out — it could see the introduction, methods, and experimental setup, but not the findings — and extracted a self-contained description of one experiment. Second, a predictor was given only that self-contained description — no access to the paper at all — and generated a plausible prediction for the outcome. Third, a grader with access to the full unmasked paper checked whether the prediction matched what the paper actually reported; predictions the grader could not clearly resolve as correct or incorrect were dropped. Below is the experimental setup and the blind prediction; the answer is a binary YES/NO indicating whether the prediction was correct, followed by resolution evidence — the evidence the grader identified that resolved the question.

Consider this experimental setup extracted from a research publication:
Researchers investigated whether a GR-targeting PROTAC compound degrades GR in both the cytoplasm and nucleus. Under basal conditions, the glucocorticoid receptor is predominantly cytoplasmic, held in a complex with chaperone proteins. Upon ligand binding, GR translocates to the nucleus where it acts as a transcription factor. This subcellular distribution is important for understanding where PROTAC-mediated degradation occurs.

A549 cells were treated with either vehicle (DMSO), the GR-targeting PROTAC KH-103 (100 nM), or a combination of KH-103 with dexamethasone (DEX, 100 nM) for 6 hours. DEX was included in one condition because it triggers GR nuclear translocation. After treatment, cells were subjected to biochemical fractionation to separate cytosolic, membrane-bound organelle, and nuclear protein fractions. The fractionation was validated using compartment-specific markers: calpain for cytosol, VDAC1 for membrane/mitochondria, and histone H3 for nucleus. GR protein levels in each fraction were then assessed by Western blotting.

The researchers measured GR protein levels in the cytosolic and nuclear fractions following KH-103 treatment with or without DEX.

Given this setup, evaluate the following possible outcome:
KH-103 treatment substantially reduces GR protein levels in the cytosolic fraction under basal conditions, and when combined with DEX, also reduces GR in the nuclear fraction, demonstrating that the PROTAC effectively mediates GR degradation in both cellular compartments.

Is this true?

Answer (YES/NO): YES